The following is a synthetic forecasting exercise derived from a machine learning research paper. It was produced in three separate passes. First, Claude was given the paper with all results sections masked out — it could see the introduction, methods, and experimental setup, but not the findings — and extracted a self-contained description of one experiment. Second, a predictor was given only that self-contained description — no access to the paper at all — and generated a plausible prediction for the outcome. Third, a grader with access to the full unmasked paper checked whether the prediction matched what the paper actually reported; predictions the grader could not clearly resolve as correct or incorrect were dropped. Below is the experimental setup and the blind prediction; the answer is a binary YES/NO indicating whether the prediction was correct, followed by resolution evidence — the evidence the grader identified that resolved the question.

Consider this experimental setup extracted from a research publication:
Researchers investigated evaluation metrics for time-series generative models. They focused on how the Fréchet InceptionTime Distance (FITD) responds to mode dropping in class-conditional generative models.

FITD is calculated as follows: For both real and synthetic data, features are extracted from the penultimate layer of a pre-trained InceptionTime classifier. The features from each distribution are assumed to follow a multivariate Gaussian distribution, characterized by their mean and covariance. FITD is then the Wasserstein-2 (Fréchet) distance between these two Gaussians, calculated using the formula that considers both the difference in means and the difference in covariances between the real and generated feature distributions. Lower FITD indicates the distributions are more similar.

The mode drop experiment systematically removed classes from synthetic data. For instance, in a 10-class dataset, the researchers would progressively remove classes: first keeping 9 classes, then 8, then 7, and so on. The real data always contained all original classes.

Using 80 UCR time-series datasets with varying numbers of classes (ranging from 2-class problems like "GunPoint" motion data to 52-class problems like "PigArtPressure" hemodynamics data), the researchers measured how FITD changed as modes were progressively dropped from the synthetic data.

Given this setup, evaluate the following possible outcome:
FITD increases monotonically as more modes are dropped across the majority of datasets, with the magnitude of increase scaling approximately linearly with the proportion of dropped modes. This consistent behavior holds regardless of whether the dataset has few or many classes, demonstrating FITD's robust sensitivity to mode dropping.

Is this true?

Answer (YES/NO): NO